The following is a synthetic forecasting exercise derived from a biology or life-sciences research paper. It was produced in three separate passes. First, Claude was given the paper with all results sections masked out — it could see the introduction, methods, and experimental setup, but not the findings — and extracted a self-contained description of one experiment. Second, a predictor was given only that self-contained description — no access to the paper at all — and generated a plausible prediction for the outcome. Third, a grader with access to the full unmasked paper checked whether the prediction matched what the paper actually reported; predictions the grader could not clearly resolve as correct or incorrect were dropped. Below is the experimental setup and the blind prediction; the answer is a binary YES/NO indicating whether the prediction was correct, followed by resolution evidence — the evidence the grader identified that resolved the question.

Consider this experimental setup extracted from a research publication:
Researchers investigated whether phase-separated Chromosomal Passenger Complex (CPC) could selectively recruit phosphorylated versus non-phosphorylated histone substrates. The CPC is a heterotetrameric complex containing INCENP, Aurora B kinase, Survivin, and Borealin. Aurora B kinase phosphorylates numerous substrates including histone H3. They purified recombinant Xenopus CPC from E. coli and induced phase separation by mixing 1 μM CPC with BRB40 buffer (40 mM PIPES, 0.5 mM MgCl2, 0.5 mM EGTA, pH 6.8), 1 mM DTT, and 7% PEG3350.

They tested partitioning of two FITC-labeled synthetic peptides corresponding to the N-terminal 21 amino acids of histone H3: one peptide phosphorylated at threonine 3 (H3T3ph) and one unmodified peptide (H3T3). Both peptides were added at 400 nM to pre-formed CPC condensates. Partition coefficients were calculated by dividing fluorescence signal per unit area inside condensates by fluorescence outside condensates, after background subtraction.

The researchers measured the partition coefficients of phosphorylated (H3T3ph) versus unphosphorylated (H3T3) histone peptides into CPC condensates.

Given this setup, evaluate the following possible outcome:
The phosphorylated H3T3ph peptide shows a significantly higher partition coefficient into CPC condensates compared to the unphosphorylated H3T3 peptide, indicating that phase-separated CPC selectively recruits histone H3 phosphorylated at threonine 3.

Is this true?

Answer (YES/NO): YES